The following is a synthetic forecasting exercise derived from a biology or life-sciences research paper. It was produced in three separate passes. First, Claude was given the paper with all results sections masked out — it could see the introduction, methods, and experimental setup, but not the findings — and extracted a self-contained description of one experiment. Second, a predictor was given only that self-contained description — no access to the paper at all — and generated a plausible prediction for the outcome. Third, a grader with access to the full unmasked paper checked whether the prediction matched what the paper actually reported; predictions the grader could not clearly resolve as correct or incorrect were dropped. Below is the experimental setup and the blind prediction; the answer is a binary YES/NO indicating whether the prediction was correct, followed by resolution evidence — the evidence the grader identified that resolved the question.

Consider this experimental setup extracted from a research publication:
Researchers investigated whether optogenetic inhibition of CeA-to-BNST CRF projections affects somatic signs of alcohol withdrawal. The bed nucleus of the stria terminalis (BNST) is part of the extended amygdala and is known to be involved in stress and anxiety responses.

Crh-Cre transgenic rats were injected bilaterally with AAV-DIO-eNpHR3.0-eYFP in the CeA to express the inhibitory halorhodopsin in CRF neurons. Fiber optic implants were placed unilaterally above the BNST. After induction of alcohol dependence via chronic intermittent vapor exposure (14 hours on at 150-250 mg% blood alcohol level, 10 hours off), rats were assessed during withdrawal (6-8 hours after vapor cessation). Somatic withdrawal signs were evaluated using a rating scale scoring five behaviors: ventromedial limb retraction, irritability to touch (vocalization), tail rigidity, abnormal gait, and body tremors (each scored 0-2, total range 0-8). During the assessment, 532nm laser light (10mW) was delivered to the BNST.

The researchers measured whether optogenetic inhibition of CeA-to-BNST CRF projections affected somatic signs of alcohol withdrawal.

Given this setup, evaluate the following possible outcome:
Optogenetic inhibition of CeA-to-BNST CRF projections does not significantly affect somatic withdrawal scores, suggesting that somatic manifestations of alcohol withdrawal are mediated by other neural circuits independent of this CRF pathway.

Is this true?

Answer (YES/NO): NO